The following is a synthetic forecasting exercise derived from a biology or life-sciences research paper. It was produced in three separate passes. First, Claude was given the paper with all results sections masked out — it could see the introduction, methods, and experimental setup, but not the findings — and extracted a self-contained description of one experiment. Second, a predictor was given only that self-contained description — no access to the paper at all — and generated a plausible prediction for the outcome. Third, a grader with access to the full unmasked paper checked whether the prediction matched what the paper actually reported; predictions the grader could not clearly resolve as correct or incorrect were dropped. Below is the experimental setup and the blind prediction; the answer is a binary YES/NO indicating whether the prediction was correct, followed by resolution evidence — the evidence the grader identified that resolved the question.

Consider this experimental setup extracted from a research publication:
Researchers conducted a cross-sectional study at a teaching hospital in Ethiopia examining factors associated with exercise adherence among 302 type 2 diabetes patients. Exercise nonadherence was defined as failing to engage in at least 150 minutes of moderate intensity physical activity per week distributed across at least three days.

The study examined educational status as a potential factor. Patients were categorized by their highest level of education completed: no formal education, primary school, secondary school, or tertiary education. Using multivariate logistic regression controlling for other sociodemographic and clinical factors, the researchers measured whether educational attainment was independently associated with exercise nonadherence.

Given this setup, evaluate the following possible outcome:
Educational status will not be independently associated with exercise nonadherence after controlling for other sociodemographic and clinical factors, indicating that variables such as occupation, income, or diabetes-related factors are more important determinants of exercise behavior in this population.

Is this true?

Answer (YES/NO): NO